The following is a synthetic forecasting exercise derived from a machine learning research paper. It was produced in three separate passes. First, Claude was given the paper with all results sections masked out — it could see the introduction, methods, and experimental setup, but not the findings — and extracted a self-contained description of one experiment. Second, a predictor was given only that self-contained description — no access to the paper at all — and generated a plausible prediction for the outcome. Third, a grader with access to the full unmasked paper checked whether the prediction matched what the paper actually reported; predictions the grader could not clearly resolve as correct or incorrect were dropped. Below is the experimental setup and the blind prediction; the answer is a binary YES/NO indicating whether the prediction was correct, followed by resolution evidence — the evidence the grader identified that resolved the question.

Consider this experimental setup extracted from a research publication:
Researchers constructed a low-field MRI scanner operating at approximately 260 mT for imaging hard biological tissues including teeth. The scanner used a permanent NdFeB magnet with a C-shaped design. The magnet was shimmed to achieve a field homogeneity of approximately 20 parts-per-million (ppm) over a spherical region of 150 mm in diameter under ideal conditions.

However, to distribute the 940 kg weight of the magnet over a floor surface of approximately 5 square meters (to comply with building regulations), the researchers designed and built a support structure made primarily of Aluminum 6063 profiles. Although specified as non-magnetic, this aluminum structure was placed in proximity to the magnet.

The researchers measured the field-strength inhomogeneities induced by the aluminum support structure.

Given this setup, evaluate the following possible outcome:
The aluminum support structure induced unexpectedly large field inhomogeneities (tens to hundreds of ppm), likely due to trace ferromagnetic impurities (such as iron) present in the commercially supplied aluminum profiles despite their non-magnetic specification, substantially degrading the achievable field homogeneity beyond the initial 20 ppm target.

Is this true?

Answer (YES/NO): NO